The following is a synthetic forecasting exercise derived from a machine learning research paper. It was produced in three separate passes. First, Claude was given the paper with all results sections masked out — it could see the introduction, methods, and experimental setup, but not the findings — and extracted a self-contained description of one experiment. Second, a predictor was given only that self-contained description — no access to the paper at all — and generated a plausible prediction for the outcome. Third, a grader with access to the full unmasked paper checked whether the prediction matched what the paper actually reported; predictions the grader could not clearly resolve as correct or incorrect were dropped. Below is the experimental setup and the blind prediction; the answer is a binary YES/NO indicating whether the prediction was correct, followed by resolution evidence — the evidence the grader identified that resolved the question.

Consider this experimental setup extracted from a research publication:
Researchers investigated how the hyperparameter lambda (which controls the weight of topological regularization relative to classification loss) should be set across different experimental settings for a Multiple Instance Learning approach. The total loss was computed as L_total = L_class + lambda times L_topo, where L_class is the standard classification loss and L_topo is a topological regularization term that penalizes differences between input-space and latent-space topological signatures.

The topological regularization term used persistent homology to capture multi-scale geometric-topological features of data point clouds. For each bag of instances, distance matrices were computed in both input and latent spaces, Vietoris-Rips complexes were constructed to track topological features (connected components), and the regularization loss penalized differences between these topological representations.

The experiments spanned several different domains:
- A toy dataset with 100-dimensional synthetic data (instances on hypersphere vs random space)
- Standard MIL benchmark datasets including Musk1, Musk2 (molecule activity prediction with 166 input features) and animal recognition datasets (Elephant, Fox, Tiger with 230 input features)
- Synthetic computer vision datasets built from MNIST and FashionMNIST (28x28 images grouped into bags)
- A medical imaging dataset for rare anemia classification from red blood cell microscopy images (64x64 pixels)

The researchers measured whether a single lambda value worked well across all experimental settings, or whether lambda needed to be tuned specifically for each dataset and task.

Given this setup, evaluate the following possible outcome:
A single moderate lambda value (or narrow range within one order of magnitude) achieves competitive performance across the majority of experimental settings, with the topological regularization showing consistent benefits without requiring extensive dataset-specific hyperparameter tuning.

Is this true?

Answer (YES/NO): NO